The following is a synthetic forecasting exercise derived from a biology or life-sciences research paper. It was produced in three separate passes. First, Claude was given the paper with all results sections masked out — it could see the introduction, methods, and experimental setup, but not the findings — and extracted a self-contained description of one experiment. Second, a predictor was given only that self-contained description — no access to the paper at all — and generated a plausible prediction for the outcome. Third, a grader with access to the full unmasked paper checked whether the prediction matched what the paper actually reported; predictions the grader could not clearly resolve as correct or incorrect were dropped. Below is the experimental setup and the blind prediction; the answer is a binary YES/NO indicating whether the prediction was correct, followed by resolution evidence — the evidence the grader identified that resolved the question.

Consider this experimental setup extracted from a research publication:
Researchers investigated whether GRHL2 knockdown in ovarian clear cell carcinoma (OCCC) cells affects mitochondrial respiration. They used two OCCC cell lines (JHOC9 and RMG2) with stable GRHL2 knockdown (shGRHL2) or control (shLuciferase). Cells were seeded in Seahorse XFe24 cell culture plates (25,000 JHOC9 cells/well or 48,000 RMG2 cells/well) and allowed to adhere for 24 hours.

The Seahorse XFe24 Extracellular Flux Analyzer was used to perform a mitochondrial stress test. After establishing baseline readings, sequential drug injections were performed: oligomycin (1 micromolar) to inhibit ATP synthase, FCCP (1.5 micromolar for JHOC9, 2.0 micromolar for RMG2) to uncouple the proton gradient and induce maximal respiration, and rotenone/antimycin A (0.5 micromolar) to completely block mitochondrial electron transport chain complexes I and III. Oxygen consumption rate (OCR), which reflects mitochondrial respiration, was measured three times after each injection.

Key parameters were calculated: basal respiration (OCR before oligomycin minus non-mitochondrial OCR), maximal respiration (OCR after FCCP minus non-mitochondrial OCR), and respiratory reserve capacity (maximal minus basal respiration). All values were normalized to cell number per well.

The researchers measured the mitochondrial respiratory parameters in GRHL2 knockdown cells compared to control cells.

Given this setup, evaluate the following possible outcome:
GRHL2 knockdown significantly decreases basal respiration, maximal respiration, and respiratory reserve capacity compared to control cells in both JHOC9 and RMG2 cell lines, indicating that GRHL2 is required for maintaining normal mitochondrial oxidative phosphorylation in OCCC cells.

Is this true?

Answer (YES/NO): NO